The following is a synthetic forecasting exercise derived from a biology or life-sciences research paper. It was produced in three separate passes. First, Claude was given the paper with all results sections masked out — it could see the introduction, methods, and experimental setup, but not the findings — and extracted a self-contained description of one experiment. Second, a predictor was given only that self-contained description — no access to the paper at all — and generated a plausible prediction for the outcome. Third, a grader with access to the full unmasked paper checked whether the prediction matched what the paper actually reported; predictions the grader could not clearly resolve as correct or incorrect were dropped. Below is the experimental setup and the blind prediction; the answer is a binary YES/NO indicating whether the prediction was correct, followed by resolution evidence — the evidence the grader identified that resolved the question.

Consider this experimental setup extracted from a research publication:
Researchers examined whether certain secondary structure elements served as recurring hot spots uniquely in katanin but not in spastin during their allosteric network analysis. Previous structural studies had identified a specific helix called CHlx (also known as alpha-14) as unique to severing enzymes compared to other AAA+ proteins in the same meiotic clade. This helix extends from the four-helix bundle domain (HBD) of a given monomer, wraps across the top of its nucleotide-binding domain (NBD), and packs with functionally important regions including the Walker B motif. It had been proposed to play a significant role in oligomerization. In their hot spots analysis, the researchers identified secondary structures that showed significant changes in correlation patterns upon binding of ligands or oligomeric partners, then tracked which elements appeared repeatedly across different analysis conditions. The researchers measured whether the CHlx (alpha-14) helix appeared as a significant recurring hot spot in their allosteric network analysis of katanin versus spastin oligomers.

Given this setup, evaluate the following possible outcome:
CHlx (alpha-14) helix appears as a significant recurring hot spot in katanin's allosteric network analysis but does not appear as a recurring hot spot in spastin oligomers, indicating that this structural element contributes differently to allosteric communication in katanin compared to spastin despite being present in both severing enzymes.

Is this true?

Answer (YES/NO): YES